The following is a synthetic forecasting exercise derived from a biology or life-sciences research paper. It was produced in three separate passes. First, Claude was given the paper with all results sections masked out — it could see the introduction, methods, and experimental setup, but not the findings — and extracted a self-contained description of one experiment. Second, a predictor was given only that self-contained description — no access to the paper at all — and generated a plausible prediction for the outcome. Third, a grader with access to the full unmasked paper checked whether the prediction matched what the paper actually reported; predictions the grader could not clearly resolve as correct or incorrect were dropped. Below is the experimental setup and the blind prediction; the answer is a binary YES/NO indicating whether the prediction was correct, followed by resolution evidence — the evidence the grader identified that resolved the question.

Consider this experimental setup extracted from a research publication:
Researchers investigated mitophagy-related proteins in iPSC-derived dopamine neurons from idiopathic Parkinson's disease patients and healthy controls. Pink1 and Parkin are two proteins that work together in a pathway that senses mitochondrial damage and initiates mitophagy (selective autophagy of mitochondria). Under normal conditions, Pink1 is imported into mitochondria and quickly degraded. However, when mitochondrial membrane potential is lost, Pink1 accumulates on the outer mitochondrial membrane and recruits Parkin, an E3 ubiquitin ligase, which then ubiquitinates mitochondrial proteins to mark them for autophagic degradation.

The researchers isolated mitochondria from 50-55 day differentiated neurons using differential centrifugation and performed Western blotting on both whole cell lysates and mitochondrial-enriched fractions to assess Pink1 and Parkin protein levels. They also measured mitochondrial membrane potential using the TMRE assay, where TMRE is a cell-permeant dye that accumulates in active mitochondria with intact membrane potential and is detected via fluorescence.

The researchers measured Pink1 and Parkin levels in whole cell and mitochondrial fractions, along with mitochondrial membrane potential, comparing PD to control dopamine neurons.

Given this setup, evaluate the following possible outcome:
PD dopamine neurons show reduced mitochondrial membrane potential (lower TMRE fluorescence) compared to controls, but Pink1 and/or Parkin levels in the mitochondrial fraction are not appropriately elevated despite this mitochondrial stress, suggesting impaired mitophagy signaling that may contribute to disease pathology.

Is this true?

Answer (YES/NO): YES